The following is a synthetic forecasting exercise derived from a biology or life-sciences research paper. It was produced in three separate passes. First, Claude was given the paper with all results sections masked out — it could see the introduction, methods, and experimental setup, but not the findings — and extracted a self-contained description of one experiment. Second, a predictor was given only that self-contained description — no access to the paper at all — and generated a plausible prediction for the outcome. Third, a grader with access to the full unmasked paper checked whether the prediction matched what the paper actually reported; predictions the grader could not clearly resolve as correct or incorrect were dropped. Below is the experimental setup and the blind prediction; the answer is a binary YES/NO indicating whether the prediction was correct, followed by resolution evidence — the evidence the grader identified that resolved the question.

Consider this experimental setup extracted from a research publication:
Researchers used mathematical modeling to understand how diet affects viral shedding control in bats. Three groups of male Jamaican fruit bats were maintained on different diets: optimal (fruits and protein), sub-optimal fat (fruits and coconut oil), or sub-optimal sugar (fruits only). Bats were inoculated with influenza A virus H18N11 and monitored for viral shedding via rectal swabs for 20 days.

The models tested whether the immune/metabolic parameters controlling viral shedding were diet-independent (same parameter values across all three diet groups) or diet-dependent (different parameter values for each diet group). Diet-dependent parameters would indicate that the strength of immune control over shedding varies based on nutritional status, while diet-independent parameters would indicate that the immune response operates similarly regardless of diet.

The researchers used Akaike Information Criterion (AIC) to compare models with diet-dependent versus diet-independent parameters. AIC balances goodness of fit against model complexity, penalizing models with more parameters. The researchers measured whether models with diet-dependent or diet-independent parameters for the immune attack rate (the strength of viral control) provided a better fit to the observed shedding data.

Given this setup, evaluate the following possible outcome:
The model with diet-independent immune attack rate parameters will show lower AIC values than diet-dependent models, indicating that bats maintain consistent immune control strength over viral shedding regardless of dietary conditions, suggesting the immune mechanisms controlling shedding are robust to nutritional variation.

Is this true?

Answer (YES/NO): NO